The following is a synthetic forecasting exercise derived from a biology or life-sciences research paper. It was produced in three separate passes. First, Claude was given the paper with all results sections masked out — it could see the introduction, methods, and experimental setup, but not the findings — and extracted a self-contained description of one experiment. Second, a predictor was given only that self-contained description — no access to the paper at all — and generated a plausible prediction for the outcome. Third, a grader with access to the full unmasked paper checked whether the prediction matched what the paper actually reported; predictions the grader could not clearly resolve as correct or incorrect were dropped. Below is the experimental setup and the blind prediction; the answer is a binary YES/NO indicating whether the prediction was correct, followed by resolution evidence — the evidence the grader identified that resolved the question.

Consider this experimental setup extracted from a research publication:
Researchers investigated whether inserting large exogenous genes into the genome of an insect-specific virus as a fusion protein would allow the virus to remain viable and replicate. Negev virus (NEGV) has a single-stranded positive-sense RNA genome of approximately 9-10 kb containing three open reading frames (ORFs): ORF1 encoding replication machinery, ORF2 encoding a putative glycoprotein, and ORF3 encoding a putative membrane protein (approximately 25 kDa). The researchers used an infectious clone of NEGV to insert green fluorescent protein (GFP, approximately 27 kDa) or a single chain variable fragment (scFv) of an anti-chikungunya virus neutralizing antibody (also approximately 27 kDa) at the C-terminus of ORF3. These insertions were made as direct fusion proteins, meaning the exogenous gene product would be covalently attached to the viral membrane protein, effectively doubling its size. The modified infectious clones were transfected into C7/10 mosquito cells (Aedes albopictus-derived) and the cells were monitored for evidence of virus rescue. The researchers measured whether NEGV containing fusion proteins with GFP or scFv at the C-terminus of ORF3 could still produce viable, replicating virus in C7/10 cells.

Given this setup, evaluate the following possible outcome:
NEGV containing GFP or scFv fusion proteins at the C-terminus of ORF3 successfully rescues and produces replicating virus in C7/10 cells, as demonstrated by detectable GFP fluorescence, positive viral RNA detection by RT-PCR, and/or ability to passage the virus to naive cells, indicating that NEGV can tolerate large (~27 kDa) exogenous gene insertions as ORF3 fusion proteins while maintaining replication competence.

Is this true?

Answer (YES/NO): YES